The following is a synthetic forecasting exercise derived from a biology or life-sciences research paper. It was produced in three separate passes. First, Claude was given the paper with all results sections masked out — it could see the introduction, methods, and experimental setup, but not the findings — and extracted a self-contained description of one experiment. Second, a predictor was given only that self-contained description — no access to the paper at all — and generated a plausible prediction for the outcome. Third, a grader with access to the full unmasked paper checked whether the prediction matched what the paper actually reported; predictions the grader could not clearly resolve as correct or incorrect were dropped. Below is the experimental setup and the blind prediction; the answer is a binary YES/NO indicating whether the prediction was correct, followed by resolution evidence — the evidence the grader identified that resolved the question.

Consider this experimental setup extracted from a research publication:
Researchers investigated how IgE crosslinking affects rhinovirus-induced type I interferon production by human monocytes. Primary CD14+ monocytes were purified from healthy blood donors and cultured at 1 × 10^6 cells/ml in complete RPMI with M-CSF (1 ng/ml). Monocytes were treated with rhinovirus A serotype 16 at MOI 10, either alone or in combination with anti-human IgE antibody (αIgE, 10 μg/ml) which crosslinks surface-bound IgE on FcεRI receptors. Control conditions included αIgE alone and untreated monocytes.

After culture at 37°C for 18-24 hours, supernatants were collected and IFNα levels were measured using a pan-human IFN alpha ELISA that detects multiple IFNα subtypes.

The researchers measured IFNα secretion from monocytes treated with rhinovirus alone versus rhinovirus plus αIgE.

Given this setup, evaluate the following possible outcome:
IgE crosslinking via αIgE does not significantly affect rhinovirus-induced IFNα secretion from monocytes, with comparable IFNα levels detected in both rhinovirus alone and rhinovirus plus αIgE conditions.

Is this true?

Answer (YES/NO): NO